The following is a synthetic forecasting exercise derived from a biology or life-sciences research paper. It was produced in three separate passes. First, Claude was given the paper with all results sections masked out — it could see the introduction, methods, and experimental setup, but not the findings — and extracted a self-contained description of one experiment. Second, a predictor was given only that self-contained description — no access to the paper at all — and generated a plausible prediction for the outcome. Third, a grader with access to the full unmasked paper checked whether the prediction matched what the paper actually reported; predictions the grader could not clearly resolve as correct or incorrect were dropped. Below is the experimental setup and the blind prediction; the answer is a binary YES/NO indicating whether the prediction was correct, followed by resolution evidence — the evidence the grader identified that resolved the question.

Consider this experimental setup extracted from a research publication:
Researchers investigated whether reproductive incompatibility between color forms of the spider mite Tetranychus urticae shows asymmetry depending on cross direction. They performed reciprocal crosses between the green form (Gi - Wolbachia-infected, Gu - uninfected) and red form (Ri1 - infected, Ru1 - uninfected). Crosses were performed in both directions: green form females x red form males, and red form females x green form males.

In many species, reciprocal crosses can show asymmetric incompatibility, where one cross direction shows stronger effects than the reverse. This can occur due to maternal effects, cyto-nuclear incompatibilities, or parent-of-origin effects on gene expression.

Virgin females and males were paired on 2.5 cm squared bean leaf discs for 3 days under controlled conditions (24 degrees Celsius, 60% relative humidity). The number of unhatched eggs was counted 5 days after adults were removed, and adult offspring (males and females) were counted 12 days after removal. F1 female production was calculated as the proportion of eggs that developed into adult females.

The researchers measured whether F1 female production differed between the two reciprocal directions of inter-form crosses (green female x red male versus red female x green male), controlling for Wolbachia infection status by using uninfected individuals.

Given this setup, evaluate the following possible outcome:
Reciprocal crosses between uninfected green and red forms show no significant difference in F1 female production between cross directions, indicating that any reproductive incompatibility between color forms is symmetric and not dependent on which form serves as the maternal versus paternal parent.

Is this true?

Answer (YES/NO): NO